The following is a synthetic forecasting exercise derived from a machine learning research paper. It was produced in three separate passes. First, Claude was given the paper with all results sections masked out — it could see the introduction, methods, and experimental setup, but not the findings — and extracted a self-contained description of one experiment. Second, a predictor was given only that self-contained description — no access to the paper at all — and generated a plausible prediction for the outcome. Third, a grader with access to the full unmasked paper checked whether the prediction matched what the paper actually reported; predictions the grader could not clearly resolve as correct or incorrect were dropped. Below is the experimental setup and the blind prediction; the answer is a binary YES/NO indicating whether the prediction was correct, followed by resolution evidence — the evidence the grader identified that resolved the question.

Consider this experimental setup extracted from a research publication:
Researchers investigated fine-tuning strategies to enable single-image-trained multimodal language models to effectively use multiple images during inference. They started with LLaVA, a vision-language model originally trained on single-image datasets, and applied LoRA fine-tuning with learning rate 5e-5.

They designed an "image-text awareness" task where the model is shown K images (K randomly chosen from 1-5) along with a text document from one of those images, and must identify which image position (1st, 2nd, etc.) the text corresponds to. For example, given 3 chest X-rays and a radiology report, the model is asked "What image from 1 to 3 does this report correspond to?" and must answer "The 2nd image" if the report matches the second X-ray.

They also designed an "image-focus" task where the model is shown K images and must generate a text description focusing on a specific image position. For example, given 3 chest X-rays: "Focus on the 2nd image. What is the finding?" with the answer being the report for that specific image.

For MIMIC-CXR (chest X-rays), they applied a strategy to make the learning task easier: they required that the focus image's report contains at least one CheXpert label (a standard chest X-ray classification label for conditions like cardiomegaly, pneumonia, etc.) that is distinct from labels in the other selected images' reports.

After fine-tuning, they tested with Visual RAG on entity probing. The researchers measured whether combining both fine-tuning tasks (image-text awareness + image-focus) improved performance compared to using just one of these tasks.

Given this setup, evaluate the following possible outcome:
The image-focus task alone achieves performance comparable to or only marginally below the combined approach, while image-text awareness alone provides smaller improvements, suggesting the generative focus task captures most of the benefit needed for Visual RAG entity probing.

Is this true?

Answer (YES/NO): NO